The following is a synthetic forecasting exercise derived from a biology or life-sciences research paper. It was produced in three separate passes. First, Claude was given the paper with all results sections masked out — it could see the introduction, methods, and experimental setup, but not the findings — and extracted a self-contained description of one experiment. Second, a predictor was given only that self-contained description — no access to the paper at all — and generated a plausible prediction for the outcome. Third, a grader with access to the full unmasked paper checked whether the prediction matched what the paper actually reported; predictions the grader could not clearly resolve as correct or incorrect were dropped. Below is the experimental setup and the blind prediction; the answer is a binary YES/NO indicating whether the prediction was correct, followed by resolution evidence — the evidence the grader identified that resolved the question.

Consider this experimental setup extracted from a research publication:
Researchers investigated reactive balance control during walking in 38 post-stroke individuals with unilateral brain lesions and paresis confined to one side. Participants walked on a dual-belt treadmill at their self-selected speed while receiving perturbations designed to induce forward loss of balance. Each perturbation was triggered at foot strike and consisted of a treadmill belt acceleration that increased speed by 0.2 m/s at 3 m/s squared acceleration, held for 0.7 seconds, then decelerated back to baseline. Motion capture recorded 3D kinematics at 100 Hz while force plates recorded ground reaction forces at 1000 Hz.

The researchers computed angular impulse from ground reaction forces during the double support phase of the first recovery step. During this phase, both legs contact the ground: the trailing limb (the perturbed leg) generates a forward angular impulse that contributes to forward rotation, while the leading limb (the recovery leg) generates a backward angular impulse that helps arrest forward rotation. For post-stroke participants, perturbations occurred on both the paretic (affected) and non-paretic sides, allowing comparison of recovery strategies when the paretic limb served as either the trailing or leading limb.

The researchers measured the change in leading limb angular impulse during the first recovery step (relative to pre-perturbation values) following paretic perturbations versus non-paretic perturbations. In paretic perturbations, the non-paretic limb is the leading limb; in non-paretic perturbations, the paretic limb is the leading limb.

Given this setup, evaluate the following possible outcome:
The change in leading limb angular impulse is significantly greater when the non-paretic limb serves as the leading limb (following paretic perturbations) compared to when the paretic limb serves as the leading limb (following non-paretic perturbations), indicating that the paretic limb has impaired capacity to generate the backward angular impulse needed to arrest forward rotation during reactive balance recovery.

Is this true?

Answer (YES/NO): YES